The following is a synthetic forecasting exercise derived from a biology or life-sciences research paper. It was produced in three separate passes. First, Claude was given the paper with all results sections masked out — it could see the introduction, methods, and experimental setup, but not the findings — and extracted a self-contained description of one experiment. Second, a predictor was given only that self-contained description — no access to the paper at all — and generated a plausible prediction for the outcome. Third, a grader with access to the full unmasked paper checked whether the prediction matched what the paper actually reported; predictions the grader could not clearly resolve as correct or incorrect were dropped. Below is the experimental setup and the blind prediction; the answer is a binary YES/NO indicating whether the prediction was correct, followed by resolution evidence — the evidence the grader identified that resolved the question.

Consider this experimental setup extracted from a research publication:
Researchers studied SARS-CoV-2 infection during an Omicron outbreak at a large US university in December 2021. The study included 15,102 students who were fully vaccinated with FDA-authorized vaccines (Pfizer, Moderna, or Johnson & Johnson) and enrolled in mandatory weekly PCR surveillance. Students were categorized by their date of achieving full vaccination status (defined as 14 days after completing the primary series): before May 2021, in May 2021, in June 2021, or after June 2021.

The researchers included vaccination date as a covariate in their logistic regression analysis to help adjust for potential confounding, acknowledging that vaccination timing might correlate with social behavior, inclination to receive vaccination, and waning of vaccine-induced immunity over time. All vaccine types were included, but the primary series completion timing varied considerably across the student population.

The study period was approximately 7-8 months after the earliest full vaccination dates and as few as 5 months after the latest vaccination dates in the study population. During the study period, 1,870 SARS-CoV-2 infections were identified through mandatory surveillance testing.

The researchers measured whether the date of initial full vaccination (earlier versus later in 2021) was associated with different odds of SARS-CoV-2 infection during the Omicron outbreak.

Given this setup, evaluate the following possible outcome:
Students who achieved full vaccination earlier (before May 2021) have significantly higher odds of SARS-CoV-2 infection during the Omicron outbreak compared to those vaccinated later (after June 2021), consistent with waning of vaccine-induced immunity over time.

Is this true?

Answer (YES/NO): YES